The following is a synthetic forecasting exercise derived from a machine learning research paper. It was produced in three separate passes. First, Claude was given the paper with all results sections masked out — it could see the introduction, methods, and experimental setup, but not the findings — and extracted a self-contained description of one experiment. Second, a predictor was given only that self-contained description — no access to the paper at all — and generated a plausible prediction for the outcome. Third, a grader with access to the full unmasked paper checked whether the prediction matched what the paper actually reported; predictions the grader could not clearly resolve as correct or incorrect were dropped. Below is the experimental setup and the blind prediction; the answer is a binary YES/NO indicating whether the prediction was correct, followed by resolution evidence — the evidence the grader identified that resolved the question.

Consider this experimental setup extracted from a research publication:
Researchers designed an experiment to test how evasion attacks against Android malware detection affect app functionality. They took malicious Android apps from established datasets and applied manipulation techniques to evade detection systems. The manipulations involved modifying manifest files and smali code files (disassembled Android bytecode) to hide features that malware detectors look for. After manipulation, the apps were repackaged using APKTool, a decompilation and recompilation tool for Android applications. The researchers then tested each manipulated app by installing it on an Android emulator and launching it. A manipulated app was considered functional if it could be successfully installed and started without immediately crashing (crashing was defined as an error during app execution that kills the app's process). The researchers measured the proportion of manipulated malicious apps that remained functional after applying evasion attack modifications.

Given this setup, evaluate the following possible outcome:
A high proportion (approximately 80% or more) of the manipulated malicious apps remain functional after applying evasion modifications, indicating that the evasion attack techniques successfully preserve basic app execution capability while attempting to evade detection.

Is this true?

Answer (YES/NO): NO